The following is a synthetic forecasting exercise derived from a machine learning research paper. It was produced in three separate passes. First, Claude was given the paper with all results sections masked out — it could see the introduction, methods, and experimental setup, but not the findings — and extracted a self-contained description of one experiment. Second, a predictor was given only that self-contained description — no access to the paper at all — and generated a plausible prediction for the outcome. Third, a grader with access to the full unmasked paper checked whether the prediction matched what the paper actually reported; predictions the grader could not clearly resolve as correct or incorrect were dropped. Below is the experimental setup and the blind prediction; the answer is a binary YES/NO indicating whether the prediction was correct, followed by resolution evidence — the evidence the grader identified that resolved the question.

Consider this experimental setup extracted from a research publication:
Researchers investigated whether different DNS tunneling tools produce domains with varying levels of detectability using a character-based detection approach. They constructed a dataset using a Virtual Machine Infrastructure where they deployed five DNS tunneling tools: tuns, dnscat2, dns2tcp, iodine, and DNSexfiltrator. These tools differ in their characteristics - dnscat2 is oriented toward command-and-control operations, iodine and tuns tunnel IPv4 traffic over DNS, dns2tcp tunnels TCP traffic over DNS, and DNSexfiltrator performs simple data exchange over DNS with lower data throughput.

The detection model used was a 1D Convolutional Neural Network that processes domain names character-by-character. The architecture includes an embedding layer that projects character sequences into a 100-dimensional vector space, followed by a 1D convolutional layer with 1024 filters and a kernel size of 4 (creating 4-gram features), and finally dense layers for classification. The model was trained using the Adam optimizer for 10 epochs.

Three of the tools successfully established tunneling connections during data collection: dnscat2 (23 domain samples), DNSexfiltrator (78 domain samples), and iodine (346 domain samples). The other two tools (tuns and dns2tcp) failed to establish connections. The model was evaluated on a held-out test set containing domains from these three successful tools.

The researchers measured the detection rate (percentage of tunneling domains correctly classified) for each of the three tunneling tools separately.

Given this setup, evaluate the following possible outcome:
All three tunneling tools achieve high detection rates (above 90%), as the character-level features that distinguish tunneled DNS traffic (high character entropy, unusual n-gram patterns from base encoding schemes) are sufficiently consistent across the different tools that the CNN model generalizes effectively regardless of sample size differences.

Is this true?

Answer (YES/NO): NO